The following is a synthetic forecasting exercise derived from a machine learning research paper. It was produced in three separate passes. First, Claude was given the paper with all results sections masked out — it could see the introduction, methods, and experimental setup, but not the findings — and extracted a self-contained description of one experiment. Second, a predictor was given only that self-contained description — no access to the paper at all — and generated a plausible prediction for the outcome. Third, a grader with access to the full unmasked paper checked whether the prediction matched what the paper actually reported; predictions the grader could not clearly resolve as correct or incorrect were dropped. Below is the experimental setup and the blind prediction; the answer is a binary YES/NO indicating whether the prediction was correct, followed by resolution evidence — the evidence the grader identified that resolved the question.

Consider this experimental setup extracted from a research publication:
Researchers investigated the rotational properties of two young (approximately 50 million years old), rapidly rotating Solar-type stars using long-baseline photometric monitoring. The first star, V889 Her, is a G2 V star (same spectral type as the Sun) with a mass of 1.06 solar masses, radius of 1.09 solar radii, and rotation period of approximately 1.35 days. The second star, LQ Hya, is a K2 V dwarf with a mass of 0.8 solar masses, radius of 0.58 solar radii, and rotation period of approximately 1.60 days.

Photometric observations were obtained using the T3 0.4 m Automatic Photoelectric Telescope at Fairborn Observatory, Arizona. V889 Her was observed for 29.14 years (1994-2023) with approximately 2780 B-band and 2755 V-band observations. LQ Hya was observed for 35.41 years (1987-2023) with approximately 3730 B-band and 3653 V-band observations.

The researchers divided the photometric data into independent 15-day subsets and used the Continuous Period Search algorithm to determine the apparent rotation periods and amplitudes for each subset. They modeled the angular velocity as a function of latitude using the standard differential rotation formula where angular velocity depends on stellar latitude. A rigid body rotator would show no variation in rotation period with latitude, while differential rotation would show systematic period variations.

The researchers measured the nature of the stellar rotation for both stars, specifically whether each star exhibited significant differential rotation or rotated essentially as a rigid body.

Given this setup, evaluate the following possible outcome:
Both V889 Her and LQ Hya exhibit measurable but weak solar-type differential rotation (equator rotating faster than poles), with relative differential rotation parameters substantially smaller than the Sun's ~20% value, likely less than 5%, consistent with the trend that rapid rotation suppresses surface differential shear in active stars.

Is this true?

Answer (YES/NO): NO